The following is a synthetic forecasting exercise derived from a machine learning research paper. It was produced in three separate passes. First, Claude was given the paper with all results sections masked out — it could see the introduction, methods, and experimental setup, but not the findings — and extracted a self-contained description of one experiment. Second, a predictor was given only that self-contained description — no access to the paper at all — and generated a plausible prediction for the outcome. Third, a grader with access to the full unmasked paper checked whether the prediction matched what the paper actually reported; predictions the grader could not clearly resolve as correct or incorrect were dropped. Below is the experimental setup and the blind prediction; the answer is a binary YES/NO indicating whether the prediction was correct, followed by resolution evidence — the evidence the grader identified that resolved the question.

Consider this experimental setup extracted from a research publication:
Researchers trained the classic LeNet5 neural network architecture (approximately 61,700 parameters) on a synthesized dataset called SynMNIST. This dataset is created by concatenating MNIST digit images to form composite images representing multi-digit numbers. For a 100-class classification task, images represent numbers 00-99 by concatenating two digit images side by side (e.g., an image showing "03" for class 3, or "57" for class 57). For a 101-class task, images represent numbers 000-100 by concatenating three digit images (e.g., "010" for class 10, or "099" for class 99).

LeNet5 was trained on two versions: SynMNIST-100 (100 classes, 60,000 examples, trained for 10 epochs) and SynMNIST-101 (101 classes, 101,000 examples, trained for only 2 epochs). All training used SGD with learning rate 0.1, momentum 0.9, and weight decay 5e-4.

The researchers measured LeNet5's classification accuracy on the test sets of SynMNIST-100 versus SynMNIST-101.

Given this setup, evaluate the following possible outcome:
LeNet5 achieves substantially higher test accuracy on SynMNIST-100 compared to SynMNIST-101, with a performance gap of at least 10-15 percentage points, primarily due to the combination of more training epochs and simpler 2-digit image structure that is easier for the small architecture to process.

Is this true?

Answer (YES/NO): YES